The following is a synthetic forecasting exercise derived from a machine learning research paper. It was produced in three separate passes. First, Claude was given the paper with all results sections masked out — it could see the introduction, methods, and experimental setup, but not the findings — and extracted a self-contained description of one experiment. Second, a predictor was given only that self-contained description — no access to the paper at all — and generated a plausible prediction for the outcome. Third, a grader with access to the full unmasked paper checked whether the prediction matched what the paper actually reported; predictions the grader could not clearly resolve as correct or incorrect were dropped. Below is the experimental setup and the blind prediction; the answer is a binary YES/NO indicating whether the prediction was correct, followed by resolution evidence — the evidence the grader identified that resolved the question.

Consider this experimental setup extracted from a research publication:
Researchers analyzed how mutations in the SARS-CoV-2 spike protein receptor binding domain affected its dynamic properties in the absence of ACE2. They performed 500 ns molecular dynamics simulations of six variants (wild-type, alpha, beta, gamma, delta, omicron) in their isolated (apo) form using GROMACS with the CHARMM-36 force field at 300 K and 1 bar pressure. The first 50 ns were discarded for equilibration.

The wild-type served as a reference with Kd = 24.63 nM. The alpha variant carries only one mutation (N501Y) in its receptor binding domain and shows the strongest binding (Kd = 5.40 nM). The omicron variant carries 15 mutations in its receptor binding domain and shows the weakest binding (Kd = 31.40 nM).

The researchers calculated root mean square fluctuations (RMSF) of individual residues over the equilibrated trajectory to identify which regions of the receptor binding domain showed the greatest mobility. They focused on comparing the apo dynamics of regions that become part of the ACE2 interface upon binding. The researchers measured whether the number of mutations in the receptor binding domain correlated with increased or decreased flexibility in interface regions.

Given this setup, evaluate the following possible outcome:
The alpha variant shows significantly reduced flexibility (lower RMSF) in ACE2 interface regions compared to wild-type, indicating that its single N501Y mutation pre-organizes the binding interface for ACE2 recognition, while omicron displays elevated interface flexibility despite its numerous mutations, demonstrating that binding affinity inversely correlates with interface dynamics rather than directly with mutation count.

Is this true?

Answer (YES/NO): YES